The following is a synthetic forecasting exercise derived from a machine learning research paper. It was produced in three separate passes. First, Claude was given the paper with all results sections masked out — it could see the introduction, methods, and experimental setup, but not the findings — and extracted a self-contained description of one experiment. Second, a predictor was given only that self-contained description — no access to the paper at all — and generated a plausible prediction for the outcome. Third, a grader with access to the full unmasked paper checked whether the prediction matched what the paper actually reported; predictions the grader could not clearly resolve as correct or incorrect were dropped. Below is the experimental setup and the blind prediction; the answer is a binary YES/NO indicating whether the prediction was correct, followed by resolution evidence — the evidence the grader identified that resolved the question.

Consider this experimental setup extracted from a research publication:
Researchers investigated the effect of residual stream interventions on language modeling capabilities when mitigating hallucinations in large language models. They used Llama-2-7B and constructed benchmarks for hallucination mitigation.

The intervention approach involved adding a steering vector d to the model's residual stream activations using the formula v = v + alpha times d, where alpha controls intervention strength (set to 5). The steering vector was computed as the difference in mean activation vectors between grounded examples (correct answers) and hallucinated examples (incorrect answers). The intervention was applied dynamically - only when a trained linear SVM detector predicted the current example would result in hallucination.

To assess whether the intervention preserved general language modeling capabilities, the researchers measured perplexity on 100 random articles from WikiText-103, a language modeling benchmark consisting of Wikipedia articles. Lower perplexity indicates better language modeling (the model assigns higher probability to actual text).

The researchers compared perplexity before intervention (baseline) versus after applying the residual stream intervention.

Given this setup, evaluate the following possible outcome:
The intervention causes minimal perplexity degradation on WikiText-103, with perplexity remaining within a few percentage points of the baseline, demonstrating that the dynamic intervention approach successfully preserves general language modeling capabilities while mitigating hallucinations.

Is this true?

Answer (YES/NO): NO